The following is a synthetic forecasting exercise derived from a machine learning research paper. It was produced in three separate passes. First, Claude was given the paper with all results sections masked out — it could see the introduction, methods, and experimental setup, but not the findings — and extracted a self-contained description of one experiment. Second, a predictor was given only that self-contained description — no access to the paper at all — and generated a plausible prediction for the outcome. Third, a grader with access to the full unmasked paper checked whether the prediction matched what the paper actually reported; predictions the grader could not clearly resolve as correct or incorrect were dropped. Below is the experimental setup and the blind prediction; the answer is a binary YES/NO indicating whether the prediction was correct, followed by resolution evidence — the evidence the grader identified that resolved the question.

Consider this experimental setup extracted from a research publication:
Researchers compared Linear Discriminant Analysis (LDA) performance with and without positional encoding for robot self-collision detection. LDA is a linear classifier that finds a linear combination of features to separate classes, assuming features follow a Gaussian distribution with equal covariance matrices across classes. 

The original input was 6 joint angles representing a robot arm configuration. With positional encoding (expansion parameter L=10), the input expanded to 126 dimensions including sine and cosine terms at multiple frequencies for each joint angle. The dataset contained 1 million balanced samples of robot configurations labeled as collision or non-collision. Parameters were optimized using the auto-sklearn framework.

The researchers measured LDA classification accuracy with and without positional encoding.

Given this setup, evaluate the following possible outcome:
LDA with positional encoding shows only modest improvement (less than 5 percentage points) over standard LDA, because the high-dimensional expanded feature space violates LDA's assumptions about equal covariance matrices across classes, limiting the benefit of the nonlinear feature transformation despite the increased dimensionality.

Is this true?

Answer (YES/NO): YES